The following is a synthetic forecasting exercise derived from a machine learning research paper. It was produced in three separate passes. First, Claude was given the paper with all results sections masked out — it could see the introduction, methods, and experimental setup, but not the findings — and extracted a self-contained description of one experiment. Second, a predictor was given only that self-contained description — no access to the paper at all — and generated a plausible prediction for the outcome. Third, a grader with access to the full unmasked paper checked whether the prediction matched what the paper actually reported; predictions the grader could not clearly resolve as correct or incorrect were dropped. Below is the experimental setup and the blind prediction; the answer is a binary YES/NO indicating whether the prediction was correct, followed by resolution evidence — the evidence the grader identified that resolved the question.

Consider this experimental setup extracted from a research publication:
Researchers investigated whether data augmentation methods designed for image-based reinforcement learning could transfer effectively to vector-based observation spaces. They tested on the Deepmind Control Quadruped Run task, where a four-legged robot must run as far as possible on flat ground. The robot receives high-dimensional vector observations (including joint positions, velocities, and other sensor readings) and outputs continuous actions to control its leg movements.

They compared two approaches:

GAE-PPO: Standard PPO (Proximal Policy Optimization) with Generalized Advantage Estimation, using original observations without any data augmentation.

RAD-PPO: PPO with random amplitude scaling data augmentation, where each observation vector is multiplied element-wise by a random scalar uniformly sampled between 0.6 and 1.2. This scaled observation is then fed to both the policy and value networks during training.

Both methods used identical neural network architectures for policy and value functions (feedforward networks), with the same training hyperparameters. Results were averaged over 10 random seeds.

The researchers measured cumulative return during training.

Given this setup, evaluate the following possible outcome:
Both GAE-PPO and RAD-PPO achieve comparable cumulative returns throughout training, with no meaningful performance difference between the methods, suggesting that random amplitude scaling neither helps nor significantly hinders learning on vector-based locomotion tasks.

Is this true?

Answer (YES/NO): NO